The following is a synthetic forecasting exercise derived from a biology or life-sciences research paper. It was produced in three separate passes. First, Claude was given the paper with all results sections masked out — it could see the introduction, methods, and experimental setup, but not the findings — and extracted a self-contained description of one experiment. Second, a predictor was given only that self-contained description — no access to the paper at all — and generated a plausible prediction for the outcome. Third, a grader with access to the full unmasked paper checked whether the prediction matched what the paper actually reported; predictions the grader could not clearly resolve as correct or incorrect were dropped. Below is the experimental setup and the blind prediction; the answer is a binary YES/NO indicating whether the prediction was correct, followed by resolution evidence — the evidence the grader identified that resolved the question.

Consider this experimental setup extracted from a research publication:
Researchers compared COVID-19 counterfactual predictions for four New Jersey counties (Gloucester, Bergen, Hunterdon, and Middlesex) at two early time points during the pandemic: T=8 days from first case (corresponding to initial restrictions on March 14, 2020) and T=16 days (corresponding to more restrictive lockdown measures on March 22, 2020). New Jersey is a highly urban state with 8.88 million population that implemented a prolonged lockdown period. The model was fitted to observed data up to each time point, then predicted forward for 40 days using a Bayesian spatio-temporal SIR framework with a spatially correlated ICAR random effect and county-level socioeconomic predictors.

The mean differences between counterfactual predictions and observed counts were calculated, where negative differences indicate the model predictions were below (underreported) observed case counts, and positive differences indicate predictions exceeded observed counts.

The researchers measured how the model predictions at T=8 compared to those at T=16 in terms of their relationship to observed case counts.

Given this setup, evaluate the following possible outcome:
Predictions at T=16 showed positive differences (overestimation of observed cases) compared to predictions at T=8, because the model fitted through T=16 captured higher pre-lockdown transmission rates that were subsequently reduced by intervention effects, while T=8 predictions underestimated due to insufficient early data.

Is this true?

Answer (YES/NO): NO